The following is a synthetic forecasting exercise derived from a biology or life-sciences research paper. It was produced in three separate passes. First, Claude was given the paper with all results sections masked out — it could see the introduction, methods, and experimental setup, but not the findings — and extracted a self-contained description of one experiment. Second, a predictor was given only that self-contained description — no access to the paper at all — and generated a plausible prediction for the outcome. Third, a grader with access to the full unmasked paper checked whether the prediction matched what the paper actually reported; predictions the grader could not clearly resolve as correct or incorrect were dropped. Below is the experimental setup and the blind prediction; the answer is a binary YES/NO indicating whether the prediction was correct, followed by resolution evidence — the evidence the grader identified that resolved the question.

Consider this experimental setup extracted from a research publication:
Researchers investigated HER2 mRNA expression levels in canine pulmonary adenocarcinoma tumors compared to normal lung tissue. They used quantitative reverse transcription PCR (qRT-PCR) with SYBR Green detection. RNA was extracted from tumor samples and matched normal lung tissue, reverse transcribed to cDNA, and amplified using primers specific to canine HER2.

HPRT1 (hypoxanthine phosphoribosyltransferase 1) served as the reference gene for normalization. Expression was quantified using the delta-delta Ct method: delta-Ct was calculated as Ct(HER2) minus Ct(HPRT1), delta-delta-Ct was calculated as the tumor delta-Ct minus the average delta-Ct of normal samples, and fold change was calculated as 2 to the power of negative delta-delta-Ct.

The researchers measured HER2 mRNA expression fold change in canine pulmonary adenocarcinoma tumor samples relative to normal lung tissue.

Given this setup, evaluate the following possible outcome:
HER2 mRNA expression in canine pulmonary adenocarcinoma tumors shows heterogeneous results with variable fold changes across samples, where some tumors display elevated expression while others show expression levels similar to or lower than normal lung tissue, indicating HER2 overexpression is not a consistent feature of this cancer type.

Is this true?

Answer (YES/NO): YES